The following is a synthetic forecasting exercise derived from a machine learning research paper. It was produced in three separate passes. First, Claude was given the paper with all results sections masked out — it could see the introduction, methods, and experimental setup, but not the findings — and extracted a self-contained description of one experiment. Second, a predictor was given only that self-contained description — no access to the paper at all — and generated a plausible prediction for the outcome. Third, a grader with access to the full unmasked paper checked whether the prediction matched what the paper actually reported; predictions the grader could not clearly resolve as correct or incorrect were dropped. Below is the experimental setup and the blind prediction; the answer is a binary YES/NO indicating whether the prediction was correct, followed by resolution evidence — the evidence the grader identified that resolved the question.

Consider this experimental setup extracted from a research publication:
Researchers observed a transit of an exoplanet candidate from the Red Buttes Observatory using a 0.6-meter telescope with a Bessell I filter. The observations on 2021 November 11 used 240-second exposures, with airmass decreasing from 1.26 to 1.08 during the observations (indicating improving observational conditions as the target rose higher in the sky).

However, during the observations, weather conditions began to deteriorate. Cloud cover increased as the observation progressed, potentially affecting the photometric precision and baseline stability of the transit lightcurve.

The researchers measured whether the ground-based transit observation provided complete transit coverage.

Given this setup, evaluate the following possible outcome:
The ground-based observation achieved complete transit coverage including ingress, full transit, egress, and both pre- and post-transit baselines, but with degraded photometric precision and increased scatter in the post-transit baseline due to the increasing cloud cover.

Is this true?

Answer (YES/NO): NO